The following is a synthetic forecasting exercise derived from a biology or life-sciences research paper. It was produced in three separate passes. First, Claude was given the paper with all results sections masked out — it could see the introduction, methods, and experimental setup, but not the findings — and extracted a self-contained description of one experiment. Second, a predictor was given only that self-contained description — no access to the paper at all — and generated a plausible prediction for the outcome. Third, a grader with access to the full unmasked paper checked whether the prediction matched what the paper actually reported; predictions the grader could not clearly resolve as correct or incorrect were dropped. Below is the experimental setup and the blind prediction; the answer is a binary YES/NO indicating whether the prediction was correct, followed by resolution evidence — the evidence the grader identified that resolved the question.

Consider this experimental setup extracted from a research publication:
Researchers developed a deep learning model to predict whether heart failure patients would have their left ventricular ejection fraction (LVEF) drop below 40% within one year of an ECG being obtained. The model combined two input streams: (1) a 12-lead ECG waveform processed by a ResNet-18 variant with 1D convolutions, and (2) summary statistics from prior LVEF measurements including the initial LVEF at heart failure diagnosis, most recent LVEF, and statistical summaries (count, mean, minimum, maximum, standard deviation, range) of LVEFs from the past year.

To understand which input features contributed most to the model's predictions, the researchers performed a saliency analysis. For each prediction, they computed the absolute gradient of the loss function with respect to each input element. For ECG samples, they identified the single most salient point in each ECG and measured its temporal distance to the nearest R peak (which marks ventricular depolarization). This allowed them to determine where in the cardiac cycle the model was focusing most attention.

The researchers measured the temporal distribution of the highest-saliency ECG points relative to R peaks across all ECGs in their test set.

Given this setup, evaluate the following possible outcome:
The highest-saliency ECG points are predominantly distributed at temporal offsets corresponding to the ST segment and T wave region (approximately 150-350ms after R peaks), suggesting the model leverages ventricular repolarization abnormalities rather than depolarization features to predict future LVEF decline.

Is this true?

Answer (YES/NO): NO